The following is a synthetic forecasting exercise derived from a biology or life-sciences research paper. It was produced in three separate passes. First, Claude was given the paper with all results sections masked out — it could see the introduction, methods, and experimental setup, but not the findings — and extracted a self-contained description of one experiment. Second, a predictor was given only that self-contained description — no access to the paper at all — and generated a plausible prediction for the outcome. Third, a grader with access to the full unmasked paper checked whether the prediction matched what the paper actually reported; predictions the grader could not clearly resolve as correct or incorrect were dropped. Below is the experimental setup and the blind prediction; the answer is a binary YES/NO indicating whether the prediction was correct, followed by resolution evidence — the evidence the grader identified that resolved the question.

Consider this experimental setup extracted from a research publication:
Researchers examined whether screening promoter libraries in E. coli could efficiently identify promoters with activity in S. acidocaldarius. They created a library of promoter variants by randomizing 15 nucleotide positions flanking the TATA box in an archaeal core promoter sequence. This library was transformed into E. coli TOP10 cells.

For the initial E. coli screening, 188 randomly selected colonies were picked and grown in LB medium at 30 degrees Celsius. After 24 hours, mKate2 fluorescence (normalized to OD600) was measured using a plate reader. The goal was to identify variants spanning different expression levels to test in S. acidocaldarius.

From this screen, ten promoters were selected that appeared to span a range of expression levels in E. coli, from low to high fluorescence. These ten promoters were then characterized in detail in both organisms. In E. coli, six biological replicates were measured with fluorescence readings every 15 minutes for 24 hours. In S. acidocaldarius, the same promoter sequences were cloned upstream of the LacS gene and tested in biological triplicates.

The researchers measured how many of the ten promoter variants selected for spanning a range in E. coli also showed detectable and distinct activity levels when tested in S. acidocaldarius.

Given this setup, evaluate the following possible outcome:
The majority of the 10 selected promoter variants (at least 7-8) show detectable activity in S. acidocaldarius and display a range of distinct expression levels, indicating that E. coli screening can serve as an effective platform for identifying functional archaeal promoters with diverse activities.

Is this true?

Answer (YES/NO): YES